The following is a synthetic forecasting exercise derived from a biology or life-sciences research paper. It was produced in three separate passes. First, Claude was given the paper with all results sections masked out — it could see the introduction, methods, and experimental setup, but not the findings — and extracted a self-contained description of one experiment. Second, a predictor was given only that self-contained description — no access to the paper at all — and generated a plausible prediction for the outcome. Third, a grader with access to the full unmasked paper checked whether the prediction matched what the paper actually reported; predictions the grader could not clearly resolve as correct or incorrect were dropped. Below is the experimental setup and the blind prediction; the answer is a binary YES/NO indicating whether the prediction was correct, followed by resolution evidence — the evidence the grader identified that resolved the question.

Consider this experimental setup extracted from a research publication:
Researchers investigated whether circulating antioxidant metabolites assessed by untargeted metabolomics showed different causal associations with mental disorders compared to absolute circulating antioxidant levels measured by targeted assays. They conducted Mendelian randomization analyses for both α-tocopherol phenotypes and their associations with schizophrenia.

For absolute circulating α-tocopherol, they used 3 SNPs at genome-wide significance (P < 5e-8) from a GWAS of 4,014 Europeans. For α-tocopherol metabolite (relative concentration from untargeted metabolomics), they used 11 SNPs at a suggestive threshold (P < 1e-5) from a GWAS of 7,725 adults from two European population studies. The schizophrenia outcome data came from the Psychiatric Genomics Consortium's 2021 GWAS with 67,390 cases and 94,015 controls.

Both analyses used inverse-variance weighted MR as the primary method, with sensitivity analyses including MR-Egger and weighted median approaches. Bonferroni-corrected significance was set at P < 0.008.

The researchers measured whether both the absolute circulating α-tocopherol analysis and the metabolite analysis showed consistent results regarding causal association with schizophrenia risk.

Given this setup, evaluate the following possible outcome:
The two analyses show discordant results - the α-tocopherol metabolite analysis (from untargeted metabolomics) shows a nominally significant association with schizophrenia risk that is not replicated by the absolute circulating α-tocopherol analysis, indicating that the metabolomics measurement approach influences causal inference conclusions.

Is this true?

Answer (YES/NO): NO